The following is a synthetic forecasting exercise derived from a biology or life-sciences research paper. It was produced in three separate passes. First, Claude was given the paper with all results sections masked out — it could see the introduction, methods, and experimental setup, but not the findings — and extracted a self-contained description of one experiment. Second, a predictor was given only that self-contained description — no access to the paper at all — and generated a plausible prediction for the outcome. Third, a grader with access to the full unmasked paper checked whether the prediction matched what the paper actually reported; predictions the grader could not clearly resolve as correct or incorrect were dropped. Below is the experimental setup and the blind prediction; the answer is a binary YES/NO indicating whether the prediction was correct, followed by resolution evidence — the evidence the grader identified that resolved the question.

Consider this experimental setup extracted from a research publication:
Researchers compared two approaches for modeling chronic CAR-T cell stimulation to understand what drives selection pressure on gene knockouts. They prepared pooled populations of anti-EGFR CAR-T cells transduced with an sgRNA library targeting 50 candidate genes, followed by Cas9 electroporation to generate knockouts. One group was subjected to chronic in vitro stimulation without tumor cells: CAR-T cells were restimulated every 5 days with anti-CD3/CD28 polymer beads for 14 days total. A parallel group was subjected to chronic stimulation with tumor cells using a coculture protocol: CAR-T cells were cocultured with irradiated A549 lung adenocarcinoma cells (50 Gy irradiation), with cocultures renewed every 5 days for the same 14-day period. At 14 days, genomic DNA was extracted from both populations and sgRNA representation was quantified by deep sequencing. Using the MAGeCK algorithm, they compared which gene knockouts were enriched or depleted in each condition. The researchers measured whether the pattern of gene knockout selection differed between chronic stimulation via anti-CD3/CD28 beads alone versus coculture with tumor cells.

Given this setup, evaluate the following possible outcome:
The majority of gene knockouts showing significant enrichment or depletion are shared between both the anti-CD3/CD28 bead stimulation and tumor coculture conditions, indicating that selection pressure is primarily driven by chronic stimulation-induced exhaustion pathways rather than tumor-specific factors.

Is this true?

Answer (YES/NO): NO